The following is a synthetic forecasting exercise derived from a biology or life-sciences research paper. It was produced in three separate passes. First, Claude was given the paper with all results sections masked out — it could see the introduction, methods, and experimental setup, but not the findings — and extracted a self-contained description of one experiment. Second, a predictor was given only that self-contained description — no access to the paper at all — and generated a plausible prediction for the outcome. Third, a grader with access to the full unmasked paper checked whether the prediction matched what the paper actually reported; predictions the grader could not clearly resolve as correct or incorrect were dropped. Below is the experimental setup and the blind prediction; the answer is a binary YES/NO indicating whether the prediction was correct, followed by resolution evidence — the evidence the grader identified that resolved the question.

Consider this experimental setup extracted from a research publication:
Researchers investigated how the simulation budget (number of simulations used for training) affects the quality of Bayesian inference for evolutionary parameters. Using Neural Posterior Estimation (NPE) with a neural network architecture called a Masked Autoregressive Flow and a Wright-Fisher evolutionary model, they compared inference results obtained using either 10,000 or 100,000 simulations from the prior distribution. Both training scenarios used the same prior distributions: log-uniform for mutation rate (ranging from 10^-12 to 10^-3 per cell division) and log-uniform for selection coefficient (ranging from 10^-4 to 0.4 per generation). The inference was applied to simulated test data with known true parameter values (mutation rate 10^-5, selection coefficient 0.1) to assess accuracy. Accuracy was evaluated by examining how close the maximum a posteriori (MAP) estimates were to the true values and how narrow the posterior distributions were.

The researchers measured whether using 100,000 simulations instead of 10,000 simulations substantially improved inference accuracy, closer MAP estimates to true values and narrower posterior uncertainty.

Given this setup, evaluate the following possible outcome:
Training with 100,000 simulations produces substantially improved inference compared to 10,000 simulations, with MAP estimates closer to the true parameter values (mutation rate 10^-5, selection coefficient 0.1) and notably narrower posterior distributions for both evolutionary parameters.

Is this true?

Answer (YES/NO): NO